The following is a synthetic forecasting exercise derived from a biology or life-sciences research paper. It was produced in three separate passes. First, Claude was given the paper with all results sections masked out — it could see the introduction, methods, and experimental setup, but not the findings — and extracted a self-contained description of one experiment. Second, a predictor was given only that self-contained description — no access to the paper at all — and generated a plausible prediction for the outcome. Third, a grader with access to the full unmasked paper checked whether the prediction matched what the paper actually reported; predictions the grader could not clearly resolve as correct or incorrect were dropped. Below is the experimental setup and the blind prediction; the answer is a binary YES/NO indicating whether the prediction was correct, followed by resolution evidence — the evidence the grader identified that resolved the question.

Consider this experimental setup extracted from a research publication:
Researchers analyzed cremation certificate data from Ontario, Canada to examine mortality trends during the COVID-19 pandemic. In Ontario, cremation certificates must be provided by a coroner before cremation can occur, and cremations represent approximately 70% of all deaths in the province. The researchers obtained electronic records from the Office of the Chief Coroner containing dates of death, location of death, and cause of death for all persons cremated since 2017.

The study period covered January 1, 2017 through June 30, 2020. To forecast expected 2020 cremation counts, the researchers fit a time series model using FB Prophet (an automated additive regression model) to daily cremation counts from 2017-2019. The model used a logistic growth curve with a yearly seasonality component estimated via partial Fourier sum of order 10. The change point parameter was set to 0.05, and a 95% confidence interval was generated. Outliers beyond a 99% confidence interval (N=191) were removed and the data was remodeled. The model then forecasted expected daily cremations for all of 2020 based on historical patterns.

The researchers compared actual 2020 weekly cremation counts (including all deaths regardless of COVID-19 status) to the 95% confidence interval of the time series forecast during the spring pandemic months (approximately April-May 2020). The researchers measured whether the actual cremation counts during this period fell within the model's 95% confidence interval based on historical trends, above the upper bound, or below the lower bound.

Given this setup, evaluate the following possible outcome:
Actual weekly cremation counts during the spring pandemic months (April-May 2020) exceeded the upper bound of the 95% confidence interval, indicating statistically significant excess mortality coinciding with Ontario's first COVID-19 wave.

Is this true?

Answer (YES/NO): YES